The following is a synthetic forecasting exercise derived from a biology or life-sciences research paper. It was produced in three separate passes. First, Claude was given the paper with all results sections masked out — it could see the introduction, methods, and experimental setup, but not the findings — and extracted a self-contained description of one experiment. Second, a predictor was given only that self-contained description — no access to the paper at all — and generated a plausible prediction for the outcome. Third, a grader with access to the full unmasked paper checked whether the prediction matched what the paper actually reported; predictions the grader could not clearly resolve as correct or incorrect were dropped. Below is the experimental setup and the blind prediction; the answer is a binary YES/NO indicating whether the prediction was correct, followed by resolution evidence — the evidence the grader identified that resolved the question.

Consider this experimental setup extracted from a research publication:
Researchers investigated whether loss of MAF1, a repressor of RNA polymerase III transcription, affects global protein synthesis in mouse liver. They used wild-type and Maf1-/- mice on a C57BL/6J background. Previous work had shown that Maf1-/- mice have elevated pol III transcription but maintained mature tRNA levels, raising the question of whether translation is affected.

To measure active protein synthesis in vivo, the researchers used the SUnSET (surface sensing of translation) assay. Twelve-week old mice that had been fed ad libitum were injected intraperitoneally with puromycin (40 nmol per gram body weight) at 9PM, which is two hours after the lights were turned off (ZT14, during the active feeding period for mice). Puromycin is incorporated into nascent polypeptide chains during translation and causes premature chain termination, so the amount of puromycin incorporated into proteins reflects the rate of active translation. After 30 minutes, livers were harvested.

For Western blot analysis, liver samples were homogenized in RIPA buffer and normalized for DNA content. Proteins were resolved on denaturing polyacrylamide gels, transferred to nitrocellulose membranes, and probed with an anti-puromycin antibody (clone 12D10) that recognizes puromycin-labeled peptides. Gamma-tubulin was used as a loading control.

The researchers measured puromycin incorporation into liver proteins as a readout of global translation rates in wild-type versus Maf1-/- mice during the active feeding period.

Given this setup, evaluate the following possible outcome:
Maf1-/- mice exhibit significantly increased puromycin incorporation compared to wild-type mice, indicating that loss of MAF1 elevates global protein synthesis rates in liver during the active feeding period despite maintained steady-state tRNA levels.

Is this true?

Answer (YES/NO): NO